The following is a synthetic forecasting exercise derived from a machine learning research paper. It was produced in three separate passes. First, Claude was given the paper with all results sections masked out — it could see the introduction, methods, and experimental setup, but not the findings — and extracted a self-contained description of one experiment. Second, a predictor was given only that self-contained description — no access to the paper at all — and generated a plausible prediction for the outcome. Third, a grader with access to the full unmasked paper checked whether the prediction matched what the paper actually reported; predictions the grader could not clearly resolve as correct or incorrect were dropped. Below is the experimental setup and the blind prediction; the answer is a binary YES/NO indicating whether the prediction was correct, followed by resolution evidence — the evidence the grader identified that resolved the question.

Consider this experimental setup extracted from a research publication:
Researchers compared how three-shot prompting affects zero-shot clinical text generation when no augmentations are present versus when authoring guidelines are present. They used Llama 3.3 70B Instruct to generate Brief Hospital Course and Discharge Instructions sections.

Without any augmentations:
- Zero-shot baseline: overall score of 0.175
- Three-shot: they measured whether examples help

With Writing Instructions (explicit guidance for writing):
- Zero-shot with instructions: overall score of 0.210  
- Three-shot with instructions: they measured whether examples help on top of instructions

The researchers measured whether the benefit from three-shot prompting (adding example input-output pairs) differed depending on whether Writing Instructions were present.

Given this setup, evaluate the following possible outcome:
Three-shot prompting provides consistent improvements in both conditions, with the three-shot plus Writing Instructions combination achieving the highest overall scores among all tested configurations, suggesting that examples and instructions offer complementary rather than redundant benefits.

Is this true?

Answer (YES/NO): NO